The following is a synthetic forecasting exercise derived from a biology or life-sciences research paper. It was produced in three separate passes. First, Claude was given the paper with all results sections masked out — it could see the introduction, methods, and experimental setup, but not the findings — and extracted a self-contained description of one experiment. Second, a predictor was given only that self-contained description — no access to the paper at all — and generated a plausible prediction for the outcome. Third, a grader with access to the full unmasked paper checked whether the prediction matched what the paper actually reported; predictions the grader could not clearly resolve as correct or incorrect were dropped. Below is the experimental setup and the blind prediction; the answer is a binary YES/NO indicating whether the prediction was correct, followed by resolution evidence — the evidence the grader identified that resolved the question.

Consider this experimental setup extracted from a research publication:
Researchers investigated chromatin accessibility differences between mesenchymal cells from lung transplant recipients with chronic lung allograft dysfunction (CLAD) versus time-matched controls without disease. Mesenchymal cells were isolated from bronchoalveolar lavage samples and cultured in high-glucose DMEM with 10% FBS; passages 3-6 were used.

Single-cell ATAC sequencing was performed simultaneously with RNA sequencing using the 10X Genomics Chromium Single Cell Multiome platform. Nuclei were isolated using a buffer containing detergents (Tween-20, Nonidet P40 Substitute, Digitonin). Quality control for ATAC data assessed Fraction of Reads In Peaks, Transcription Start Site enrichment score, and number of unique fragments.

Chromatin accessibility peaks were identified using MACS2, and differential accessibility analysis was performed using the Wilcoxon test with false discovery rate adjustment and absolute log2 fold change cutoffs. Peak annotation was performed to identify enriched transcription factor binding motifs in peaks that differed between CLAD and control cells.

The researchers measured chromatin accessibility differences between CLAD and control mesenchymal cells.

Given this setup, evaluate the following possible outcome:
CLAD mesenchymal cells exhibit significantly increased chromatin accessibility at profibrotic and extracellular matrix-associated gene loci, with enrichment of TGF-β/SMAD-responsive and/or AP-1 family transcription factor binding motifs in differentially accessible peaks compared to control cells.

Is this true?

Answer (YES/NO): NO